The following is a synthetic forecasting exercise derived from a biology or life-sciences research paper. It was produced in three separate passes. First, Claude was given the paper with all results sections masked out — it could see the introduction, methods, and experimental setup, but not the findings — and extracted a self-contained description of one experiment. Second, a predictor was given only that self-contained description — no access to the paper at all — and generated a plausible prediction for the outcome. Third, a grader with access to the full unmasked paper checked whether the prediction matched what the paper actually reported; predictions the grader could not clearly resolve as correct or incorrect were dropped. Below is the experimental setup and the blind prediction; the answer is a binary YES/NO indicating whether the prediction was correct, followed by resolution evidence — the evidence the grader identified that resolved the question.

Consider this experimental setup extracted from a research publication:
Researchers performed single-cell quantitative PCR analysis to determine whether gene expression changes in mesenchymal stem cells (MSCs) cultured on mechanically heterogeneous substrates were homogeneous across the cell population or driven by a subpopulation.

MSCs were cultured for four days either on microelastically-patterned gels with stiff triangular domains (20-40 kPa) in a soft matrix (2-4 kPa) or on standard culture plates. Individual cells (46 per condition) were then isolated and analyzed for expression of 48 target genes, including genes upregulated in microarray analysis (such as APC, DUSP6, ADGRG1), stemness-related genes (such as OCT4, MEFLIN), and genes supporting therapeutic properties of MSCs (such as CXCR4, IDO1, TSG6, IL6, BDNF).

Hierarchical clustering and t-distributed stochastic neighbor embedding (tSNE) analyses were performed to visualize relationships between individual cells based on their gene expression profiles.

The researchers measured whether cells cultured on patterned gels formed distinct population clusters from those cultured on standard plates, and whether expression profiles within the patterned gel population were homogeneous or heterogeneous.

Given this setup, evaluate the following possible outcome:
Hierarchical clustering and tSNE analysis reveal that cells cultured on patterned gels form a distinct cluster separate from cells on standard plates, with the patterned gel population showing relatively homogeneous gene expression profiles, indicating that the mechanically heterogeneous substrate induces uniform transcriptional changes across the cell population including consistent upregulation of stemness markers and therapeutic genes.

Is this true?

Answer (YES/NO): YES